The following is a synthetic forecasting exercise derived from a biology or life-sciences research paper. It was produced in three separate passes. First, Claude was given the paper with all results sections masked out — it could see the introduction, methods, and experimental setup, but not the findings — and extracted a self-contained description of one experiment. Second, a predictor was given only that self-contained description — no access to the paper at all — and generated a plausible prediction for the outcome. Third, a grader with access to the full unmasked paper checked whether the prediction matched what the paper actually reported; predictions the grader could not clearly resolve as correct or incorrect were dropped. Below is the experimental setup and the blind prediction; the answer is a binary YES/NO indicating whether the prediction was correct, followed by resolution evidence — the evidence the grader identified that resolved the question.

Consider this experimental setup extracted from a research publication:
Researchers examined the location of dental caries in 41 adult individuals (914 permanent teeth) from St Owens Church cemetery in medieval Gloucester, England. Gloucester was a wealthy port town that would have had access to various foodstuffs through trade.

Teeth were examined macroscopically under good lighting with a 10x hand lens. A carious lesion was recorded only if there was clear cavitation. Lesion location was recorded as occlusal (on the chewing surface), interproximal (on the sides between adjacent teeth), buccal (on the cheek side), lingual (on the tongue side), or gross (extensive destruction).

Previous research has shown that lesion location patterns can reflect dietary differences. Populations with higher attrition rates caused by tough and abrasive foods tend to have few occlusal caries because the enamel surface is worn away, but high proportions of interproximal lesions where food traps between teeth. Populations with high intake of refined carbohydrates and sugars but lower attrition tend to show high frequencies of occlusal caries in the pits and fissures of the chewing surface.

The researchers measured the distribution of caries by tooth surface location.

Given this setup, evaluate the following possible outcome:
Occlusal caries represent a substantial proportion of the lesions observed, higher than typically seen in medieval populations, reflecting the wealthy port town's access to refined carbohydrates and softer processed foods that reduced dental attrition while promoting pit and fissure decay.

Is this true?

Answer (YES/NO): YES